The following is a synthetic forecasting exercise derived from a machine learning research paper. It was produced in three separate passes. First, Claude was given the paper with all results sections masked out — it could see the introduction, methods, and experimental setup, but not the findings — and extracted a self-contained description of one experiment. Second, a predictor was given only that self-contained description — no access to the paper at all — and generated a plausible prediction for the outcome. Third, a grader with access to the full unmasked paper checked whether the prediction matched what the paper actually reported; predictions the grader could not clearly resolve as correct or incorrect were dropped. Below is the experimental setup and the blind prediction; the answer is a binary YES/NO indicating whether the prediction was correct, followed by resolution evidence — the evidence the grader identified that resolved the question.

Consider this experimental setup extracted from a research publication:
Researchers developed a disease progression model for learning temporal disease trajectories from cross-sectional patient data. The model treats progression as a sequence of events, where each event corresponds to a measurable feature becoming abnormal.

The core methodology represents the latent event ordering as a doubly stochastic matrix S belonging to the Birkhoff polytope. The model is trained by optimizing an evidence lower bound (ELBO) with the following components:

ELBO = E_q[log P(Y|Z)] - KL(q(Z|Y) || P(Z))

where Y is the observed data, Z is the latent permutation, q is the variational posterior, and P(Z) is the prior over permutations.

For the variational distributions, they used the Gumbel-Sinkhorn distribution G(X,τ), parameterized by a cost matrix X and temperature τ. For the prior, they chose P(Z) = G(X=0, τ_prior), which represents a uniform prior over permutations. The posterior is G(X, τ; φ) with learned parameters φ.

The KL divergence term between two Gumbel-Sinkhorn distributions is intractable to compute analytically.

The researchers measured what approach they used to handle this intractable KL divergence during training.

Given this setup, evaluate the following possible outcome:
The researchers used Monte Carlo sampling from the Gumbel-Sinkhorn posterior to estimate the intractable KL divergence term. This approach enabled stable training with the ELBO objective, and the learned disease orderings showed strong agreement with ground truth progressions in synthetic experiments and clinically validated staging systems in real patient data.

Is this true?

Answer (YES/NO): YES